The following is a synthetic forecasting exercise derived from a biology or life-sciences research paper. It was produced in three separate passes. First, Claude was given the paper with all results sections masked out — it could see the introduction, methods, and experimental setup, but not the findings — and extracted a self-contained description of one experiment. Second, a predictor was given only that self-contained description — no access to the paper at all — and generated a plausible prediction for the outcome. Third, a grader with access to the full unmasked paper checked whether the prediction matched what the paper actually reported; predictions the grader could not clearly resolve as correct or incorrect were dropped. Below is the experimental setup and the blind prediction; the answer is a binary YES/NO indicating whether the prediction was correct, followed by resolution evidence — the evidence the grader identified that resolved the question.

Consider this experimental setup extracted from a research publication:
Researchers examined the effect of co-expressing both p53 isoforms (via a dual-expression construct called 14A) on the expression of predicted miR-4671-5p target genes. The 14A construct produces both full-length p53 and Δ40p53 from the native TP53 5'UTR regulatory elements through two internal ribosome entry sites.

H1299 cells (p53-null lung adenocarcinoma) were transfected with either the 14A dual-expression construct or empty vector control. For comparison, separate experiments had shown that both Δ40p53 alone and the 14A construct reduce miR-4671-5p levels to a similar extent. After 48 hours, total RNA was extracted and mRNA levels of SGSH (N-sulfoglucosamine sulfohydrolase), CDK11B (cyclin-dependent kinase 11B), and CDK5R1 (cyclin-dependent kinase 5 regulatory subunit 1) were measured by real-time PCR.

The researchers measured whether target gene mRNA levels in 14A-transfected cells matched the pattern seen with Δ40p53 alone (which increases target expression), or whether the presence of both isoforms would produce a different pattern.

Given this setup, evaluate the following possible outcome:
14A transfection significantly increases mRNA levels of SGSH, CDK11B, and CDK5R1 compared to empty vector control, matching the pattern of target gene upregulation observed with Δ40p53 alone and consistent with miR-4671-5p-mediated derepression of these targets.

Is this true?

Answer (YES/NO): NO